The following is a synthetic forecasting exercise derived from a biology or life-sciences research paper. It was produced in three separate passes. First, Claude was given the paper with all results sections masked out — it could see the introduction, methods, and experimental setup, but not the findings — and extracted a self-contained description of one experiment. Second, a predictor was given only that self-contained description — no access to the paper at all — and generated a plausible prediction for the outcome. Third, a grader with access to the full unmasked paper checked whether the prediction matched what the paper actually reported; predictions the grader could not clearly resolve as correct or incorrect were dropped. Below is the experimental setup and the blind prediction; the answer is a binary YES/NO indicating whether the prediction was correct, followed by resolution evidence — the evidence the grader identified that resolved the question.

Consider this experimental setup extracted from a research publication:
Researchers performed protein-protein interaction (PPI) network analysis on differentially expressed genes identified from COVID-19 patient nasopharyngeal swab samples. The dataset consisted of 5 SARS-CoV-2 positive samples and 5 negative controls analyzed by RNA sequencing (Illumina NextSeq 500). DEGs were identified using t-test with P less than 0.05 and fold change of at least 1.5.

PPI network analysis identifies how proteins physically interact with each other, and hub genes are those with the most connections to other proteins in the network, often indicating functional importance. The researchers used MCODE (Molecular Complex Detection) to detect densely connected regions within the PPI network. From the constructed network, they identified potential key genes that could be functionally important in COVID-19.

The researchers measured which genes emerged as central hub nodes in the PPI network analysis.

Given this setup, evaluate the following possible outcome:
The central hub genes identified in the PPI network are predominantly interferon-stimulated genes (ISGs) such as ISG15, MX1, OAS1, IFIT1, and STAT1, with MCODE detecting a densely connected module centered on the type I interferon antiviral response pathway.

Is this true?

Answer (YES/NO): NO